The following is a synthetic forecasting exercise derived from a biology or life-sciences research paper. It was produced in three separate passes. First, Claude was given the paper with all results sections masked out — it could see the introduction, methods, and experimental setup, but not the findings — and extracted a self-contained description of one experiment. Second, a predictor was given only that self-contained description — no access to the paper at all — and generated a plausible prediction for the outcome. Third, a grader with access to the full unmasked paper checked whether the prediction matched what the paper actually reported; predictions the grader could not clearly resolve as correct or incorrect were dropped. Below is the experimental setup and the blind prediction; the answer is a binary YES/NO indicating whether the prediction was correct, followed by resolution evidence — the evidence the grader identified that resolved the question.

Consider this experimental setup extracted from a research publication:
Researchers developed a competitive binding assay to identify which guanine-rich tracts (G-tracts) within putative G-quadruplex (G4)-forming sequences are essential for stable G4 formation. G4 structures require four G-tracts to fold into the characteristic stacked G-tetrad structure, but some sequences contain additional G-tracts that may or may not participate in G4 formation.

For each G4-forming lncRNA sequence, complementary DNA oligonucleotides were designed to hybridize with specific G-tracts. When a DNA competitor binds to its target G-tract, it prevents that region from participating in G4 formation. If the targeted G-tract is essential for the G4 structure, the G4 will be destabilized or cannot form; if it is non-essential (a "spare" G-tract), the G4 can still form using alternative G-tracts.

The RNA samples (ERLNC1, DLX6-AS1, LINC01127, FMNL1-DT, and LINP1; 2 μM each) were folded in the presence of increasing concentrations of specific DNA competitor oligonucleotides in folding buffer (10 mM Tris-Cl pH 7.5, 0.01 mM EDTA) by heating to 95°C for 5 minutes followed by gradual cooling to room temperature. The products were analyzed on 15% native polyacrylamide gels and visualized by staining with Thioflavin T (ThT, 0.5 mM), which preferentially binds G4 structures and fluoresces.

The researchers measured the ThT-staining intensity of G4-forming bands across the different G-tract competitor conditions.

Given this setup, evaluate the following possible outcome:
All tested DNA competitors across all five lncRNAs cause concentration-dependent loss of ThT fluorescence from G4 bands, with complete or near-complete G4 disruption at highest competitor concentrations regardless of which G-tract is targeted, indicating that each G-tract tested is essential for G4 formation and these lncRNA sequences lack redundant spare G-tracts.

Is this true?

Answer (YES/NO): NO